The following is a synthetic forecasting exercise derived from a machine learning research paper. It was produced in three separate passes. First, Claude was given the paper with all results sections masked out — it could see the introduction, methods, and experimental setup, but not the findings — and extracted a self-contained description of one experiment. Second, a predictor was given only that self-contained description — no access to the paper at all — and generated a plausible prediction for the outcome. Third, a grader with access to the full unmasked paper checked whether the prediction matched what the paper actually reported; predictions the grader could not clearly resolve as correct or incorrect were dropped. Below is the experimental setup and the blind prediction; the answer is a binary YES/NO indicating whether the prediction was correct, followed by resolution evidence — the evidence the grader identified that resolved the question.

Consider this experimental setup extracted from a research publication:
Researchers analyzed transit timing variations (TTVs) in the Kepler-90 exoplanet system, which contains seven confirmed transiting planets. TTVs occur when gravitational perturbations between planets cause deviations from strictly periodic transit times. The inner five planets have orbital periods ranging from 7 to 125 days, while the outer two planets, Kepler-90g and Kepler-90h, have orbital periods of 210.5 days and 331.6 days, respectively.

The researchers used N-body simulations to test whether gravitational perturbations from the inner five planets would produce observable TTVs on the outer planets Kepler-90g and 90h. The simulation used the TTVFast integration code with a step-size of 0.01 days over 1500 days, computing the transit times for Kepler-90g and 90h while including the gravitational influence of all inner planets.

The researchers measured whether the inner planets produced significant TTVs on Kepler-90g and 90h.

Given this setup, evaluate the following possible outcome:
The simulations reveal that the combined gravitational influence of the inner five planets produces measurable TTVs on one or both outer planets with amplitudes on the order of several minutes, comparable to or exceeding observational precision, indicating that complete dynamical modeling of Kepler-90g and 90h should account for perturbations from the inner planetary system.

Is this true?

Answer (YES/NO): NO